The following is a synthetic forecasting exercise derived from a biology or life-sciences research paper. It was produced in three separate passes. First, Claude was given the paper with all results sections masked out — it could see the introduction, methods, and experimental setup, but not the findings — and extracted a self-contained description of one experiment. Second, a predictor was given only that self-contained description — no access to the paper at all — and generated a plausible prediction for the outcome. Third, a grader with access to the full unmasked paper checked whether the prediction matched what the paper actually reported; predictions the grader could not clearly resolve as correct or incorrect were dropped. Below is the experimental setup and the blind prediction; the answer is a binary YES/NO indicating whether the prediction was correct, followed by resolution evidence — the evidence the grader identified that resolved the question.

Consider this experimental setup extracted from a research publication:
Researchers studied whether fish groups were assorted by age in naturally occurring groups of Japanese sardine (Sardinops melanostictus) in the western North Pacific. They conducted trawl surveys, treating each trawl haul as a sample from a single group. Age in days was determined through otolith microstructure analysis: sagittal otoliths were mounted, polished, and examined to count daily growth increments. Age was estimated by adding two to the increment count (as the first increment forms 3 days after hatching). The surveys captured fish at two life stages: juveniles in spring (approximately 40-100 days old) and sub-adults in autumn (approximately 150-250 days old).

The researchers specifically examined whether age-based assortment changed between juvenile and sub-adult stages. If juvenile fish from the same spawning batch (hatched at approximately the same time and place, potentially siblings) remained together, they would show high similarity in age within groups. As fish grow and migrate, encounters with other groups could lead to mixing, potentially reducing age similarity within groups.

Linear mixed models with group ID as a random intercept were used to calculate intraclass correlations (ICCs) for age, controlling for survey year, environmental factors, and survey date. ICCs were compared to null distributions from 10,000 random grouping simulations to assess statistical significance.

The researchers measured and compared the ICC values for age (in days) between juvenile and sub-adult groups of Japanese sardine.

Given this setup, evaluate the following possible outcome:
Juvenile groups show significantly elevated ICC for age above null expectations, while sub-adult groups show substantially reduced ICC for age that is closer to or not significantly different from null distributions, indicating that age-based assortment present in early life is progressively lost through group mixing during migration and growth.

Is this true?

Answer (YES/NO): YES